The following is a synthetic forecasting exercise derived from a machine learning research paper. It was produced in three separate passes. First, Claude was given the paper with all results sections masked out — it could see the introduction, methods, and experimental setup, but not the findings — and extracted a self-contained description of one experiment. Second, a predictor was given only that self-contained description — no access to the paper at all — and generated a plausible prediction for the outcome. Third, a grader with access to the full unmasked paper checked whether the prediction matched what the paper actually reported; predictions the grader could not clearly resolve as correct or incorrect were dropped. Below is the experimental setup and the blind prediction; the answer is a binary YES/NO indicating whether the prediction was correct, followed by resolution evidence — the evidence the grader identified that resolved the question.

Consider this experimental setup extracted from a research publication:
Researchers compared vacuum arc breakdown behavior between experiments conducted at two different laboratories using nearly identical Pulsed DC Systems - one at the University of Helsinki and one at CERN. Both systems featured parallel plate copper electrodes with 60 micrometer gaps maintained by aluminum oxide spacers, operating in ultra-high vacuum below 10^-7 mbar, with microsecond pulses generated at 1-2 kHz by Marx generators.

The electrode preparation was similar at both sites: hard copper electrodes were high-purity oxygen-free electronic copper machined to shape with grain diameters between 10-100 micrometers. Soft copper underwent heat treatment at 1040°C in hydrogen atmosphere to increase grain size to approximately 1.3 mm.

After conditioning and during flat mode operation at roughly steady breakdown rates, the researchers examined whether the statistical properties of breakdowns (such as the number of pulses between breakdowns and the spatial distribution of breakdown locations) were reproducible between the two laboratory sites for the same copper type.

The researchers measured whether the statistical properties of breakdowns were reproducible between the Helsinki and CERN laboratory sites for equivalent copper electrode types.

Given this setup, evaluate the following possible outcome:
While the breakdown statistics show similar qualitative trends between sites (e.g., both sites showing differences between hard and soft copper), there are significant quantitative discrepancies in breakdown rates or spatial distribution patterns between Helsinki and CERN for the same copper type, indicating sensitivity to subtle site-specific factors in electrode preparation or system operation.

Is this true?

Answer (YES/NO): YES